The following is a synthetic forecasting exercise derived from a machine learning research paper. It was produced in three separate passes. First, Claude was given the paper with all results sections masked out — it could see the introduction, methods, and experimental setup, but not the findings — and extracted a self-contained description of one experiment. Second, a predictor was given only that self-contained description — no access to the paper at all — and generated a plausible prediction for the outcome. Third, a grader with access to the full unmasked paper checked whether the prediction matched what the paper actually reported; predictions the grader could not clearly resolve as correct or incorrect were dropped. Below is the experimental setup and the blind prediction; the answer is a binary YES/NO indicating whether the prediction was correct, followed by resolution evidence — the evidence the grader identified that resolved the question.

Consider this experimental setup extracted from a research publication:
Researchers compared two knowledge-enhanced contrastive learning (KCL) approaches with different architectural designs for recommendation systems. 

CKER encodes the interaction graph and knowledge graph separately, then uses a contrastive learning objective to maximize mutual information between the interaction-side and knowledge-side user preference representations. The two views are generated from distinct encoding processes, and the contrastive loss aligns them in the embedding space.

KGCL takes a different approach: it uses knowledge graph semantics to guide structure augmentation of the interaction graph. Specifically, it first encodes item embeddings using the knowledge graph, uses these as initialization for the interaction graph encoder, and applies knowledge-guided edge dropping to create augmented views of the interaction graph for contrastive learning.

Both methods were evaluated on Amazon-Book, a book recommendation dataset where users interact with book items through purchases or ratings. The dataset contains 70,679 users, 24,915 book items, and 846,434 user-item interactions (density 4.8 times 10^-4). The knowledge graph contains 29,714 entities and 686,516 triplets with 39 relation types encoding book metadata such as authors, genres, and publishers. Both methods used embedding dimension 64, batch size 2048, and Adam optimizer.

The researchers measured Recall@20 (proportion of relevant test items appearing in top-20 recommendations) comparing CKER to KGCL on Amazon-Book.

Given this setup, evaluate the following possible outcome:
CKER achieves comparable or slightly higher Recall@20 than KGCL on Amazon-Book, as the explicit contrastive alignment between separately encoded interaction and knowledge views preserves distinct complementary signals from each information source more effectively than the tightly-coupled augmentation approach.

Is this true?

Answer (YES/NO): YES